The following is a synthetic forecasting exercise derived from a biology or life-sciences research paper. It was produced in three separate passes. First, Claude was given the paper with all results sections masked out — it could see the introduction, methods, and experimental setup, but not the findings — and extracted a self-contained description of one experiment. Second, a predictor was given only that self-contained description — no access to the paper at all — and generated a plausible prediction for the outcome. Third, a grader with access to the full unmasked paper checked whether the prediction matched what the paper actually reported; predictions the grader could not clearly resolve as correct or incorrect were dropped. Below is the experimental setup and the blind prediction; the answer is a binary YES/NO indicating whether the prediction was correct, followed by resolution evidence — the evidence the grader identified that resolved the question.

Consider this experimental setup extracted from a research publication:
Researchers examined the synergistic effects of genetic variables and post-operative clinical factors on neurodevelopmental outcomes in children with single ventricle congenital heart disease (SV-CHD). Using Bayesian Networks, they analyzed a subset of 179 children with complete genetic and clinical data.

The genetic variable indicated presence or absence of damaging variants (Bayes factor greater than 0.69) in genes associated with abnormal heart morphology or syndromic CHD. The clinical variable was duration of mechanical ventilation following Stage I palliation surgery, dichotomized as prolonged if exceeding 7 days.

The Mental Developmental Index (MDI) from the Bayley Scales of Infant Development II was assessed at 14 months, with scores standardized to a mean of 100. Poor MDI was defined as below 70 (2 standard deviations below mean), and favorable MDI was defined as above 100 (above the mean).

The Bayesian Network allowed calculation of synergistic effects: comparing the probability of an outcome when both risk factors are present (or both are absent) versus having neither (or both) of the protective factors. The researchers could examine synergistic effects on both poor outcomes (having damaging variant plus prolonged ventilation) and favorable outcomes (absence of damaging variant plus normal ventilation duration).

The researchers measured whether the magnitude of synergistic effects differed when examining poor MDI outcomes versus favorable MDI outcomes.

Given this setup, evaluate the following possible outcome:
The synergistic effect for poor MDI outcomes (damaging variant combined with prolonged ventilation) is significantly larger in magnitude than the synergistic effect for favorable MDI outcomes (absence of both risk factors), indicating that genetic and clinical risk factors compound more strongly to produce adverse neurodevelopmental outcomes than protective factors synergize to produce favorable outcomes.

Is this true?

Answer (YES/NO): NO